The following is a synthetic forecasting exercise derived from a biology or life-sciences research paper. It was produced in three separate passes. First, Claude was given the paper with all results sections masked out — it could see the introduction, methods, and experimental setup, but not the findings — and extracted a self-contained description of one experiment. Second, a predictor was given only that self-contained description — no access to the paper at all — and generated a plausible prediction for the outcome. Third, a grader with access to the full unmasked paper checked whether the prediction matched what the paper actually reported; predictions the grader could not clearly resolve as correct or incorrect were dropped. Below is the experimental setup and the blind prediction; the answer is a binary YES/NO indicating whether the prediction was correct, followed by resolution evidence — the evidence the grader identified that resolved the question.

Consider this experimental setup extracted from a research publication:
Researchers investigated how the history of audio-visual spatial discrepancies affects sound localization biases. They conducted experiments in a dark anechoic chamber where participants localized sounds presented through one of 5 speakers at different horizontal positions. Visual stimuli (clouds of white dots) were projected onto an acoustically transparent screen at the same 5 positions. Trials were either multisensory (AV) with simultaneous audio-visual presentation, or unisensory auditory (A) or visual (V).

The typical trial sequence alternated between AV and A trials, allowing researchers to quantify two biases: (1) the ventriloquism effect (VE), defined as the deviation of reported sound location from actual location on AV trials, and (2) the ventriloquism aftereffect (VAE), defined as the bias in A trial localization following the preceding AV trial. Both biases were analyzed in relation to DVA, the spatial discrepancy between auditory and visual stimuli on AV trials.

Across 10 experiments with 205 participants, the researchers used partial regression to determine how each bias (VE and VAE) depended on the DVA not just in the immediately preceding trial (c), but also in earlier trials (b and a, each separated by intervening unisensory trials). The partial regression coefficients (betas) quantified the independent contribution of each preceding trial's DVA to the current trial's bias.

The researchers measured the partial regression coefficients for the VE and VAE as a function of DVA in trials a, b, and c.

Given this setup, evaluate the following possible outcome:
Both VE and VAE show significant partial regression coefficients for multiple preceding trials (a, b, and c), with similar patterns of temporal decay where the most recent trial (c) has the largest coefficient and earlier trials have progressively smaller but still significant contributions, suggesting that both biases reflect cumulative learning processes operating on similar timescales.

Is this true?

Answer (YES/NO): NO